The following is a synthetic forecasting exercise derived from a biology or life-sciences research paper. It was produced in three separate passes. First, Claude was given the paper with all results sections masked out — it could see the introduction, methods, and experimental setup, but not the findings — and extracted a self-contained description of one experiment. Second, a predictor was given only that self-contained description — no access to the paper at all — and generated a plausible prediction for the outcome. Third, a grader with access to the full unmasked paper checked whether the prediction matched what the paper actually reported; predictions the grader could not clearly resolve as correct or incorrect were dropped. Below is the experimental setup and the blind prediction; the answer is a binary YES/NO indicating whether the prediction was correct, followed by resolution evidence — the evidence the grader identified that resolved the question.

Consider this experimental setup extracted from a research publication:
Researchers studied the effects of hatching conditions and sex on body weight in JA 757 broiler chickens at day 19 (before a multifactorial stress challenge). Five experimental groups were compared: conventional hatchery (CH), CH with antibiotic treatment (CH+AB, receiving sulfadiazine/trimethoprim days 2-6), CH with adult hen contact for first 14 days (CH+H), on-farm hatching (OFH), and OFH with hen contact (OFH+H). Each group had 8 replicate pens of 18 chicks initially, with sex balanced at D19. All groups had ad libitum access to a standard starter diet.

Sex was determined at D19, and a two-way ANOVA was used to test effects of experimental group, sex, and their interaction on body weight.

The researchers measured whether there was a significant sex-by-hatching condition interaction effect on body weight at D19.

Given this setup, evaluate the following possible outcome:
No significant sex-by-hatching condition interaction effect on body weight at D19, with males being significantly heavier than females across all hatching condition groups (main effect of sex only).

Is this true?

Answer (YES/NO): YES